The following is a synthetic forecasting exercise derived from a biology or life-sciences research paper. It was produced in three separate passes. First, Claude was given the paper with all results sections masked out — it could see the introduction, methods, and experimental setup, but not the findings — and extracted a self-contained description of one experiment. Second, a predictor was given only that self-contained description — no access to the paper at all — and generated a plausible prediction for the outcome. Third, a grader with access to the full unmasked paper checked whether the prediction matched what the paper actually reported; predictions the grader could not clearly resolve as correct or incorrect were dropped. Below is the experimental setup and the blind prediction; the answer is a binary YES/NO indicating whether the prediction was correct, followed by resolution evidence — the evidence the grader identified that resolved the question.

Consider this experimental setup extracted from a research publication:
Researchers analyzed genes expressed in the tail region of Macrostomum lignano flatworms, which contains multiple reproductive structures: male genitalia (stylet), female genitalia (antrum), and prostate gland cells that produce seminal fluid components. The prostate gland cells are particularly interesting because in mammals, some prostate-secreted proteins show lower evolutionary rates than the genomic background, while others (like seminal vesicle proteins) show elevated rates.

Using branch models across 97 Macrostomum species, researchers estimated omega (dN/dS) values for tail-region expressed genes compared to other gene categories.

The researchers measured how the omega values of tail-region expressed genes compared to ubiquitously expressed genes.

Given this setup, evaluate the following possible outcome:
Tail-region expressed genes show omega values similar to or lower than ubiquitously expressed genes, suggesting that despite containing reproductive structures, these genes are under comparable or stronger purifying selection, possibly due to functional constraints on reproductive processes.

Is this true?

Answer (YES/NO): NO